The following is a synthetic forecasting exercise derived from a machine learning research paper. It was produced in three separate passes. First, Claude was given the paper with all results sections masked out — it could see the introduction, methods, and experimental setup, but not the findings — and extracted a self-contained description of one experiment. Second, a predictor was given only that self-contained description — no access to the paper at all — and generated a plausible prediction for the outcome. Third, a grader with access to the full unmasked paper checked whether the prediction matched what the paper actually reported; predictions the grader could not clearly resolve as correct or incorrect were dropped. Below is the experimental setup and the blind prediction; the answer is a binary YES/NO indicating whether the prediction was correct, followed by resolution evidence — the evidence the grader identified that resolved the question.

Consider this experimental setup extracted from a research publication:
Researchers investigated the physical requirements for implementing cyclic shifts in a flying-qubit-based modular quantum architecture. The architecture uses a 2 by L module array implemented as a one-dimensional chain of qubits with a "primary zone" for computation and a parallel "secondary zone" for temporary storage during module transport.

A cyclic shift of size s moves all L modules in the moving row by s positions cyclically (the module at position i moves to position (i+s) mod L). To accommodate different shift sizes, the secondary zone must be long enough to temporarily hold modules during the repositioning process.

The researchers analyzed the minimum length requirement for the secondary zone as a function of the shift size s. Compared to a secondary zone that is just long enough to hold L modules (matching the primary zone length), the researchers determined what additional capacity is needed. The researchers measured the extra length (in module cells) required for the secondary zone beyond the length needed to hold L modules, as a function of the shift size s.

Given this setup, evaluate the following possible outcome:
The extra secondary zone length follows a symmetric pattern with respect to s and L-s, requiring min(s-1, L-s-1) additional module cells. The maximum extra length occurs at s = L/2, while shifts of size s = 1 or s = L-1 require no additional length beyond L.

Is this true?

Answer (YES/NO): NO